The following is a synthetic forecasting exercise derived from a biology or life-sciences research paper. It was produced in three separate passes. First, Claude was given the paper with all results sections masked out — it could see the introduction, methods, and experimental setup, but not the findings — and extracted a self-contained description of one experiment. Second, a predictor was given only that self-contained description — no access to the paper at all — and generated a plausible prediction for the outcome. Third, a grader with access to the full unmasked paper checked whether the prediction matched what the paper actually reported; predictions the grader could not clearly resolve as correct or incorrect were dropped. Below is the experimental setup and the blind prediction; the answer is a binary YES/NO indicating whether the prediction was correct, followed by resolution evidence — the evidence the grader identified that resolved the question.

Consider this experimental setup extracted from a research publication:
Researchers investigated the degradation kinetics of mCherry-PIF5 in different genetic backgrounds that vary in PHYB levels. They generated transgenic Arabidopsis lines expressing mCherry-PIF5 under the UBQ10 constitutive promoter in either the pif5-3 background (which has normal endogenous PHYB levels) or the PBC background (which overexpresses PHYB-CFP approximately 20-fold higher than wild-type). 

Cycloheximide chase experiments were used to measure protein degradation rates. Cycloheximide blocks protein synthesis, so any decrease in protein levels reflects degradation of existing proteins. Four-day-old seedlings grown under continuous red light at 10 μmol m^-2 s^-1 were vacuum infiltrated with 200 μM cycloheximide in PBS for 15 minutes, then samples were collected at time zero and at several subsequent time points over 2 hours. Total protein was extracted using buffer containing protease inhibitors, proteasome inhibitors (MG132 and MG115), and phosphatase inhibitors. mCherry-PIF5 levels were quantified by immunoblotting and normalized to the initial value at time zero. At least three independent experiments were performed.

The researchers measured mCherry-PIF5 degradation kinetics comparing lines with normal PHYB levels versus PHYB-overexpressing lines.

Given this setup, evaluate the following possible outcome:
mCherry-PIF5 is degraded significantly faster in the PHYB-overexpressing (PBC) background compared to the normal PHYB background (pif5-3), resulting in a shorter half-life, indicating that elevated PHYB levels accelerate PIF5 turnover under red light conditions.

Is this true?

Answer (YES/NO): NO